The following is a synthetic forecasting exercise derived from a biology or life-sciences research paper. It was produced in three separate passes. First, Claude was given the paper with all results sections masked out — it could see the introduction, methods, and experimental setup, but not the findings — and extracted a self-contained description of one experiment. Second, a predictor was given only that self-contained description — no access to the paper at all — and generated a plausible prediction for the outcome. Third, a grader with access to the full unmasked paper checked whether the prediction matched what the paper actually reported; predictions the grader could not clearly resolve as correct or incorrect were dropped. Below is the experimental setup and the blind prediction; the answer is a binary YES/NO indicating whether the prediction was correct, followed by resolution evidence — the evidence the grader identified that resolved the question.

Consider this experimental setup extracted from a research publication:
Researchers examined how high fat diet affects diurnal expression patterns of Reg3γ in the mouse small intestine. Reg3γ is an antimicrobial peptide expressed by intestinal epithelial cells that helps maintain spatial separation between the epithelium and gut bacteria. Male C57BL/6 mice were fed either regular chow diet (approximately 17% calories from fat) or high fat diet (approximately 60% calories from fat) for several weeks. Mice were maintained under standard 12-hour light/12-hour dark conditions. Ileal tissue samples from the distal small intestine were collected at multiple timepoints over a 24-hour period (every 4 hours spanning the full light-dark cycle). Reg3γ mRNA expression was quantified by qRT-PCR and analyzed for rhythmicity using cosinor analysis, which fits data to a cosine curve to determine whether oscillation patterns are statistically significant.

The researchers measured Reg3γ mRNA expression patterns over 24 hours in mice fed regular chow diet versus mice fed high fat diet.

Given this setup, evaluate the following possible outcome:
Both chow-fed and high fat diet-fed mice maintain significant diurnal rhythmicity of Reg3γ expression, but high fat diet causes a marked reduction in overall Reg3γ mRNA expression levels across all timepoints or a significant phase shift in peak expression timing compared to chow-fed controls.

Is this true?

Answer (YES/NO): NO